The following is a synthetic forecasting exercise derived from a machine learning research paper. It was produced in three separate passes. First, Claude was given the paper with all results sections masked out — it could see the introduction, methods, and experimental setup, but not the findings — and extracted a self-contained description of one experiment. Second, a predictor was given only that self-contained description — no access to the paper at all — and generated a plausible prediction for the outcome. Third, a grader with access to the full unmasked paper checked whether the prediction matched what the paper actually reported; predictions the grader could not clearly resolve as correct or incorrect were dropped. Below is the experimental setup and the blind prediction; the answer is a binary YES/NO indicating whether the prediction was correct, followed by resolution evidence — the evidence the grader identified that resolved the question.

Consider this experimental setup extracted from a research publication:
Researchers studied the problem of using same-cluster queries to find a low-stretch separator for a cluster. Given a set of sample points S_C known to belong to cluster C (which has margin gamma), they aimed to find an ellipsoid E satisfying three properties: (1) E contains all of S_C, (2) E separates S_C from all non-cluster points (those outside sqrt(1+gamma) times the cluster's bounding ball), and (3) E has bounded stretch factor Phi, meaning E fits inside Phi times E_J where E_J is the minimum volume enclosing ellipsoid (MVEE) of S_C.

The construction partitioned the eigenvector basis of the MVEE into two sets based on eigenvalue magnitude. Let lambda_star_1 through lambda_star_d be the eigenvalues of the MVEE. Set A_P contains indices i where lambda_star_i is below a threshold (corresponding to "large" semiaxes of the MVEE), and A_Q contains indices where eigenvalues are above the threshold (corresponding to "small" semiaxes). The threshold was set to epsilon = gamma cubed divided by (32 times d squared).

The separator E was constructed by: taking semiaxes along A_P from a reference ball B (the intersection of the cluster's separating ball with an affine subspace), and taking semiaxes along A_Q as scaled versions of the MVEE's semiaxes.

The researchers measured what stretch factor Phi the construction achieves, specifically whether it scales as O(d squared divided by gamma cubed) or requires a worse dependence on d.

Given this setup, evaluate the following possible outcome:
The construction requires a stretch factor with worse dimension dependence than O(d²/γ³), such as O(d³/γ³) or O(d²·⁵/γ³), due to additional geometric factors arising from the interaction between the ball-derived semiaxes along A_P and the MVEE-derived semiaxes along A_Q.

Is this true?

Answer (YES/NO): NO